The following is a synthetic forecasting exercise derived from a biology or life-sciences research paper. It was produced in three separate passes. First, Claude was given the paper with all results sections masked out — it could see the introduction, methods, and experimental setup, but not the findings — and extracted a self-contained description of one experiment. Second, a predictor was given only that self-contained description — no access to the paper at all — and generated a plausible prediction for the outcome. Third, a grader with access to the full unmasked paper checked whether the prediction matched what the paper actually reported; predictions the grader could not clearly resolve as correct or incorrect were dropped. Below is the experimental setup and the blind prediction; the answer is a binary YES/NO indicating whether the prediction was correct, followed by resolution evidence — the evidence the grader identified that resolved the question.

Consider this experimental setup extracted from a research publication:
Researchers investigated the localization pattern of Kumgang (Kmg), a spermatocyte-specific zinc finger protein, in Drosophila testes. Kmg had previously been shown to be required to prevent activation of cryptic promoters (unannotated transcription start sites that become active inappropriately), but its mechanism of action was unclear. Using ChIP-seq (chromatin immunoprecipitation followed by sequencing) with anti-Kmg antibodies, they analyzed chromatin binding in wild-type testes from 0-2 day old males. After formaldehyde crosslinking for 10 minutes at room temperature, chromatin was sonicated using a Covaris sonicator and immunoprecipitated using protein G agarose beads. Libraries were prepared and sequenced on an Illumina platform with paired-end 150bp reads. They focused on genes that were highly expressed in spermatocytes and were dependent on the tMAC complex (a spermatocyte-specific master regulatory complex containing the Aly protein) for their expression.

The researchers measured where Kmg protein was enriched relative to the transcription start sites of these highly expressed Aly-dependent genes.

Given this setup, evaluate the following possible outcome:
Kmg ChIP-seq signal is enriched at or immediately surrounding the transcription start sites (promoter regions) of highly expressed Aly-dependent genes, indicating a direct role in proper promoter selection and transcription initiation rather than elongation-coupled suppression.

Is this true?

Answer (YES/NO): NO